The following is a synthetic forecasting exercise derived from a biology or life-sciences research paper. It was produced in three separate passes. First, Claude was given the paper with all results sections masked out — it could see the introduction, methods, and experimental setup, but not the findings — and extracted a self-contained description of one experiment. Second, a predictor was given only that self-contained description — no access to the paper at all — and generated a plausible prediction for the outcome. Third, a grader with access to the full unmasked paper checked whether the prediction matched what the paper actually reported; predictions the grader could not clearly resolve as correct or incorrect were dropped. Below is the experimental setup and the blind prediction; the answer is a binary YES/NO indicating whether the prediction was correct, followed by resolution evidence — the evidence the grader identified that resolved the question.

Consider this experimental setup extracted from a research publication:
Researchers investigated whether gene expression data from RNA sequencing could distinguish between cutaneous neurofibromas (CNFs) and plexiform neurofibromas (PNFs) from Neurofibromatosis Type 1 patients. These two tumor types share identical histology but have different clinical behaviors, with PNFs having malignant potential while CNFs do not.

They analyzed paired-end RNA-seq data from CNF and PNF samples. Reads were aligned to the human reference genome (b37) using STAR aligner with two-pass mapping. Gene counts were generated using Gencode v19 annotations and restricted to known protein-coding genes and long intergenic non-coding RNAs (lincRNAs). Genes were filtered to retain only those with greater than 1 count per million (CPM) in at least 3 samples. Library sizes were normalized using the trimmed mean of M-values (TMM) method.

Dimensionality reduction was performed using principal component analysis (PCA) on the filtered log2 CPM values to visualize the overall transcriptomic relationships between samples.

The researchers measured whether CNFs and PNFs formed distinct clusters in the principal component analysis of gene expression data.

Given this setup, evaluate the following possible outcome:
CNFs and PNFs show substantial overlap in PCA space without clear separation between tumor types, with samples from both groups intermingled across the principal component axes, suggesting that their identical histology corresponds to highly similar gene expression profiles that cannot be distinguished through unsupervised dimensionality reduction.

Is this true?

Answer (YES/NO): YES